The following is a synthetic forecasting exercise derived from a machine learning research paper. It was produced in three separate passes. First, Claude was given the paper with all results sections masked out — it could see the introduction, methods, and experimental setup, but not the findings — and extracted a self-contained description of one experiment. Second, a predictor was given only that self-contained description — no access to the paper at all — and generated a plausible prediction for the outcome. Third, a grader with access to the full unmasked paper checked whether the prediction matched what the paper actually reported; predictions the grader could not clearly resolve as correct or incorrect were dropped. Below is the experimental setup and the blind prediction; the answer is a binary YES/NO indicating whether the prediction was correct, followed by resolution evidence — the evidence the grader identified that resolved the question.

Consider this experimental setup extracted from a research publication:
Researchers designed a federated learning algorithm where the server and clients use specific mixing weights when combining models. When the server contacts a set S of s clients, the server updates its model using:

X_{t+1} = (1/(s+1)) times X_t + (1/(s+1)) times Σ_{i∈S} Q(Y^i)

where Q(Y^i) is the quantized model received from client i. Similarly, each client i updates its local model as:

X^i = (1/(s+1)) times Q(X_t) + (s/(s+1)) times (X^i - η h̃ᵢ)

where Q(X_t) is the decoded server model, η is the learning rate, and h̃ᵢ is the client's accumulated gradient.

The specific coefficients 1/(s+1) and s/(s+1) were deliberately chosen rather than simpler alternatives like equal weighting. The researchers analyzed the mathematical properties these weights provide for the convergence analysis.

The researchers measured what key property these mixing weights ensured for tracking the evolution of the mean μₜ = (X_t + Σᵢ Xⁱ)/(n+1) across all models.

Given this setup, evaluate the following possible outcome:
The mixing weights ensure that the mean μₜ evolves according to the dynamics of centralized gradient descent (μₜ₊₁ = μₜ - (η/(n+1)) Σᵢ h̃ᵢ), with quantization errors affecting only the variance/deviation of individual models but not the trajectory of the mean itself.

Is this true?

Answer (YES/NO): NO